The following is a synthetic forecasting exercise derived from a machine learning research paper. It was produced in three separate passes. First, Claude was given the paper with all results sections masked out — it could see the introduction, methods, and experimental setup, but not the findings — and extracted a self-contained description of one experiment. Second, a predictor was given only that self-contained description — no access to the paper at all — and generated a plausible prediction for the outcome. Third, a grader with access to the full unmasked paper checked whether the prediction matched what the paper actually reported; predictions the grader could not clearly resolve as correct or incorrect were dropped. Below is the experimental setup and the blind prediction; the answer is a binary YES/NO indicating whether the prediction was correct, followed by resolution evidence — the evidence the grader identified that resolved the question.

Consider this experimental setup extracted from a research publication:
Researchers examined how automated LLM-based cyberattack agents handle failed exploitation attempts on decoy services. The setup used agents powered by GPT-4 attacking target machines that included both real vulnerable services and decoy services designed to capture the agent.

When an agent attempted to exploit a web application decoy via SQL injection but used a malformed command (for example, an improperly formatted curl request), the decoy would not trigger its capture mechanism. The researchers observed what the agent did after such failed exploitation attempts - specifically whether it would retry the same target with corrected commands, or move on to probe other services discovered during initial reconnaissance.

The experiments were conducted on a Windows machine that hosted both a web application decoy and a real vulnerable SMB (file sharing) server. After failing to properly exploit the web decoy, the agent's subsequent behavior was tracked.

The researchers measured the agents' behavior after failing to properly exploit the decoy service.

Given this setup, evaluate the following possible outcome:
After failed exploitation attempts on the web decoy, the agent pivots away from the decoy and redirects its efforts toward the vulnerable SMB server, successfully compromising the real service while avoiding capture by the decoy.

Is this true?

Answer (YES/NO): YES